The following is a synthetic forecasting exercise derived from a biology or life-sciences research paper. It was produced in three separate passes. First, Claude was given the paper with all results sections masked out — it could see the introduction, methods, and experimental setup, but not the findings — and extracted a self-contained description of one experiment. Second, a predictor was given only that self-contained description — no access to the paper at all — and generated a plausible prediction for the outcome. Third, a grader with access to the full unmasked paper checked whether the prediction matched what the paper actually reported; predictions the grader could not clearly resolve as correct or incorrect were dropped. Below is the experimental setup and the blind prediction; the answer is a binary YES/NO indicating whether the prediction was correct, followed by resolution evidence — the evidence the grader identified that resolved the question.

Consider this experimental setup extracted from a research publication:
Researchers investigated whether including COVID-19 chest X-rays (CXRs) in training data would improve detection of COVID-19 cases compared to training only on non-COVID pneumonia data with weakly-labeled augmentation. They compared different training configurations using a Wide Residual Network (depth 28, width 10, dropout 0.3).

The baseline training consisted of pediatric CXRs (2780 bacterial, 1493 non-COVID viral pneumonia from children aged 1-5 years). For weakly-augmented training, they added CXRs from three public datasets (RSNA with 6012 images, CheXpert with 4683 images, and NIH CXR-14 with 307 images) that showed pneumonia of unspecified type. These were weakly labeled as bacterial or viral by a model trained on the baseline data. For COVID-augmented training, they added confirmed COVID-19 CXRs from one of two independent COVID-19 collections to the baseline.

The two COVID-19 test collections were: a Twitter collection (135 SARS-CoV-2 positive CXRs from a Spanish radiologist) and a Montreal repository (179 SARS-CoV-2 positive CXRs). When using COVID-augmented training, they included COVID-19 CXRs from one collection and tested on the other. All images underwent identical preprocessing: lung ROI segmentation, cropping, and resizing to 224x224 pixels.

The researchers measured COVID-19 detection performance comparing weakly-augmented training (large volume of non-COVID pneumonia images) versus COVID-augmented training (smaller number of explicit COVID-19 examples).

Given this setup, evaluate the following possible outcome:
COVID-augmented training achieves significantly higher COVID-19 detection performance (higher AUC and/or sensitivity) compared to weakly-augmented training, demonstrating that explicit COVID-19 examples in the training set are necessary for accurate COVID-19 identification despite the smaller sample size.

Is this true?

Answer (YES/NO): YES